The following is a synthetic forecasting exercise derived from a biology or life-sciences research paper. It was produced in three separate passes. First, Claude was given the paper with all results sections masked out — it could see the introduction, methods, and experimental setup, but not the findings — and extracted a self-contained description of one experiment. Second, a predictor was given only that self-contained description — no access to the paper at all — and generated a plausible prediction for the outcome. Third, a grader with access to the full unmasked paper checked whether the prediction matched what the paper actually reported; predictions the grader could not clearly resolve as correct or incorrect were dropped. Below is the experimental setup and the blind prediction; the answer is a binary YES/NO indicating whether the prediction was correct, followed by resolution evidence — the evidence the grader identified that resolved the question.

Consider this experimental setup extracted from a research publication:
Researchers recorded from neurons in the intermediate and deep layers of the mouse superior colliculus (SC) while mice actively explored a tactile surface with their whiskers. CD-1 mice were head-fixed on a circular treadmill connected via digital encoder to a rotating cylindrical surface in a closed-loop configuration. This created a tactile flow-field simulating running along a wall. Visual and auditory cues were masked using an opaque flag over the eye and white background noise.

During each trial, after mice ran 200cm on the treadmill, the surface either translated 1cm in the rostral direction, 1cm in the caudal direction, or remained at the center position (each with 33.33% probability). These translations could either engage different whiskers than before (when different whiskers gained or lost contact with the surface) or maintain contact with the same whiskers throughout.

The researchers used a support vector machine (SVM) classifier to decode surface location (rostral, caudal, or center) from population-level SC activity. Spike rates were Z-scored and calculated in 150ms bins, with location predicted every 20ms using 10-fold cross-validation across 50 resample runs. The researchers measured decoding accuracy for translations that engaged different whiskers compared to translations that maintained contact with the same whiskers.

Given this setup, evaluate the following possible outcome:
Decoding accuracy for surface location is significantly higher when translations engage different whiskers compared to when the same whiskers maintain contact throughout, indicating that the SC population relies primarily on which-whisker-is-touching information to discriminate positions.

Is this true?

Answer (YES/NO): YES